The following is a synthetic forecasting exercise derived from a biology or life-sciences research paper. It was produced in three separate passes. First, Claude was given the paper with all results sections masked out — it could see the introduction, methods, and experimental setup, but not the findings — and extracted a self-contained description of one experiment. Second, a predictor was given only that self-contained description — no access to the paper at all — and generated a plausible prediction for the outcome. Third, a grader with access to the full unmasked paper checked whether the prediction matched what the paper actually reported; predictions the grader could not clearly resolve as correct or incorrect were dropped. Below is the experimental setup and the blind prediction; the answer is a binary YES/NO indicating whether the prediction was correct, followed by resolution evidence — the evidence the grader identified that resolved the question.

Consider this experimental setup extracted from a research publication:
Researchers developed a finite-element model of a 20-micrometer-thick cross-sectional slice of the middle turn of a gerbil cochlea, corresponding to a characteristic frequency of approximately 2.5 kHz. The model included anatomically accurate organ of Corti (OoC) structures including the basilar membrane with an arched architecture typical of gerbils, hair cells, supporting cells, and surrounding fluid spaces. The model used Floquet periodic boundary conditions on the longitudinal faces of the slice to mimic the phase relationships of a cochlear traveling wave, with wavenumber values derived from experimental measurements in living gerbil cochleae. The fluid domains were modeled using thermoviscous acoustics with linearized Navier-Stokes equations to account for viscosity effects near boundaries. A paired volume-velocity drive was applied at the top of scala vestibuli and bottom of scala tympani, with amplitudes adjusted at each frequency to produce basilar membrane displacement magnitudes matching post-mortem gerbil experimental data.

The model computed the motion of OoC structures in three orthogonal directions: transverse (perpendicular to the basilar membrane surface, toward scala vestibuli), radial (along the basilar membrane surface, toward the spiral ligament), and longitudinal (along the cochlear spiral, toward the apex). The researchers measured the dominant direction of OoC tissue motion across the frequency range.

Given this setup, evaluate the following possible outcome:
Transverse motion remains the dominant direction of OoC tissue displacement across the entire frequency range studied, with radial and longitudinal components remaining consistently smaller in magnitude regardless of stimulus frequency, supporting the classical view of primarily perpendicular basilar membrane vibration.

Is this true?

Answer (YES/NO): YES